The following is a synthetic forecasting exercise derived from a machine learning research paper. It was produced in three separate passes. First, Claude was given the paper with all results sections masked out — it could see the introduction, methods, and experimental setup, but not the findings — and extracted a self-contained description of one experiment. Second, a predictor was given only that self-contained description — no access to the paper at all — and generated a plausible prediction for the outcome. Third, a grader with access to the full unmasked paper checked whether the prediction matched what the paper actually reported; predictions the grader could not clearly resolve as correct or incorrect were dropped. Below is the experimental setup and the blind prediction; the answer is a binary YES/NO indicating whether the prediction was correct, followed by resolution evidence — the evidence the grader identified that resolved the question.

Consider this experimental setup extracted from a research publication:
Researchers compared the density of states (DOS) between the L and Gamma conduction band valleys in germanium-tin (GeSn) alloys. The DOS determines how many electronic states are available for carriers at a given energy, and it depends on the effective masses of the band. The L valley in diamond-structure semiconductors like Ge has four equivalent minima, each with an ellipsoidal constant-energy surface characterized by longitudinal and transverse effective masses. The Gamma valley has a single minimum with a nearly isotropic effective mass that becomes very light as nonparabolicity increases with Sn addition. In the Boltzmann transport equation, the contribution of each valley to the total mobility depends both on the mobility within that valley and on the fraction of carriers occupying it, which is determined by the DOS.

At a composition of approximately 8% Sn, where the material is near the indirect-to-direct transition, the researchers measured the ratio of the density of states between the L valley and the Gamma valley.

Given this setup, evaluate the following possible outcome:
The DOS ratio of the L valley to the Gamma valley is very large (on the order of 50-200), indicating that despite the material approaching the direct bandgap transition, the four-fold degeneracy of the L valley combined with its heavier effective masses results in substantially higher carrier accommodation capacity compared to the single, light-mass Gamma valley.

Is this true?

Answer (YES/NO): NO